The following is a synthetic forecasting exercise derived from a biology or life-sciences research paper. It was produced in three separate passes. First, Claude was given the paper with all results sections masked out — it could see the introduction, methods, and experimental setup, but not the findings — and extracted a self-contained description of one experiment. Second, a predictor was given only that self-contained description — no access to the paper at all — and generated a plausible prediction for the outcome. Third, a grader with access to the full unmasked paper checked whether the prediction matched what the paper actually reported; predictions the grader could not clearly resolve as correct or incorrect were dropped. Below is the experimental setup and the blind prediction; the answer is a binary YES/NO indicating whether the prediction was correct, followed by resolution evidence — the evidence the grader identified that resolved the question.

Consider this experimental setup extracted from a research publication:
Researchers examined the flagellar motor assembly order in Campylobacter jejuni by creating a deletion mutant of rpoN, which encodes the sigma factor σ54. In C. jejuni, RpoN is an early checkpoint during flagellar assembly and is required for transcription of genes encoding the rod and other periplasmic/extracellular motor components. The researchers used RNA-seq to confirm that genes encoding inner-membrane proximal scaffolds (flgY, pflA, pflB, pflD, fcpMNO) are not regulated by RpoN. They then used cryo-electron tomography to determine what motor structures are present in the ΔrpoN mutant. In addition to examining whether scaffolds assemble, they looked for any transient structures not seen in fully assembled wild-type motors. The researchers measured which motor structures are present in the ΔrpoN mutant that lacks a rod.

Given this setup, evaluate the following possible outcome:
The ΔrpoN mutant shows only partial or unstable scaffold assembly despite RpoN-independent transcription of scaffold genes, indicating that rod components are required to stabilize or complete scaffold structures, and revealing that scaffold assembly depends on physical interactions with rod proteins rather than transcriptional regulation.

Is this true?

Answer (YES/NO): NO